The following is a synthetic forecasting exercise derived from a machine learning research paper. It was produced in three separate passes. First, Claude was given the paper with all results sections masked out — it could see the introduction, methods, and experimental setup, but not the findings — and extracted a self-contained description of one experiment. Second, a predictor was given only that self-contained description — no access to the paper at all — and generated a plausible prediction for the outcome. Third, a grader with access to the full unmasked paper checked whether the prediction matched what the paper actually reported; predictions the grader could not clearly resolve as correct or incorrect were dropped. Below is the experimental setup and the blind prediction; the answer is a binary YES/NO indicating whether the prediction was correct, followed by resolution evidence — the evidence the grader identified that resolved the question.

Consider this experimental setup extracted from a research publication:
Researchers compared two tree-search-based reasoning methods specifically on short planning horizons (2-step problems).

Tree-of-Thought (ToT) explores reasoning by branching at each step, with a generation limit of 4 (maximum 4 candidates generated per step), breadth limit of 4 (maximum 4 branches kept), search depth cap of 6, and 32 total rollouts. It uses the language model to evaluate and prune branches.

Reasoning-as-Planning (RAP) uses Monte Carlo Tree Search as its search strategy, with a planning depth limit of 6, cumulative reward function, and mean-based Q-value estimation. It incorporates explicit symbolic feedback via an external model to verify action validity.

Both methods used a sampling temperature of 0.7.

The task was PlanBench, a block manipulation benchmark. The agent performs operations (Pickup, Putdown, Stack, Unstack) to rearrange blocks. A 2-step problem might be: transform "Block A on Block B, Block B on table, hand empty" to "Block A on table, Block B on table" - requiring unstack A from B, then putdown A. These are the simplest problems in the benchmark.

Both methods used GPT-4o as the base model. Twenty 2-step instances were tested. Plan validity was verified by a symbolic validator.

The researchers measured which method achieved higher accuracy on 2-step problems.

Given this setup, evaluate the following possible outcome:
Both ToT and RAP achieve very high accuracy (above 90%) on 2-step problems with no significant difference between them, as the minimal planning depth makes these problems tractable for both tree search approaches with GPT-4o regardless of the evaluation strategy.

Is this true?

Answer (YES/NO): NO